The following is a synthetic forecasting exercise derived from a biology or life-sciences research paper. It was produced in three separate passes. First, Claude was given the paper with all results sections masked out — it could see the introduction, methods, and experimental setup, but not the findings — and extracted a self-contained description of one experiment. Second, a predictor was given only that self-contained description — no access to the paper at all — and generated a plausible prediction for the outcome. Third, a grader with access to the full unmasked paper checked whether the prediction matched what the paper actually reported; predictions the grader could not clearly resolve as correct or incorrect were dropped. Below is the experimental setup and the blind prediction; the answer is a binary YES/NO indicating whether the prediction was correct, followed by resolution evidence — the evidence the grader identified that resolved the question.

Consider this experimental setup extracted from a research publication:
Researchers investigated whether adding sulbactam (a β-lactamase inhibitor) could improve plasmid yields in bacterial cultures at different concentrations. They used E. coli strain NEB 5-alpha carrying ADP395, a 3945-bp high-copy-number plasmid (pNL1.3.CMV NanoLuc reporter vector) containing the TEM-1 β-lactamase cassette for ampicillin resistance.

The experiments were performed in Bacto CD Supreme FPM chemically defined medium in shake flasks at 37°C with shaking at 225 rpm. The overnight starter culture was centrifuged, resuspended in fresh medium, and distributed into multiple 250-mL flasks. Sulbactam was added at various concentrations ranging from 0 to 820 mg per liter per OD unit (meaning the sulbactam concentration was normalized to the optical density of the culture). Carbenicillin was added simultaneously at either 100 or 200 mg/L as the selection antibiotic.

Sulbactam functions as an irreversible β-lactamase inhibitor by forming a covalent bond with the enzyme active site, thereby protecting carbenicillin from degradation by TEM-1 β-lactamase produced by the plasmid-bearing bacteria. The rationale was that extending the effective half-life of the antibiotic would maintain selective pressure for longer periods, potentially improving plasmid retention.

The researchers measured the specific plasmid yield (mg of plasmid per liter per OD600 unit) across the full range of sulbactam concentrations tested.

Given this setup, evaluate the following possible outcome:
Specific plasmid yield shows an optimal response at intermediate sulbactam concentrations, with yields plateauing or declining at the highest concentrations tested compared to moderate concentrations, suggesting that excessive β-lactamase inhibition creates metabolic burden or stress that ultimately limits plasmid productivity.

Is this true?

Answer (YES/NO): YES